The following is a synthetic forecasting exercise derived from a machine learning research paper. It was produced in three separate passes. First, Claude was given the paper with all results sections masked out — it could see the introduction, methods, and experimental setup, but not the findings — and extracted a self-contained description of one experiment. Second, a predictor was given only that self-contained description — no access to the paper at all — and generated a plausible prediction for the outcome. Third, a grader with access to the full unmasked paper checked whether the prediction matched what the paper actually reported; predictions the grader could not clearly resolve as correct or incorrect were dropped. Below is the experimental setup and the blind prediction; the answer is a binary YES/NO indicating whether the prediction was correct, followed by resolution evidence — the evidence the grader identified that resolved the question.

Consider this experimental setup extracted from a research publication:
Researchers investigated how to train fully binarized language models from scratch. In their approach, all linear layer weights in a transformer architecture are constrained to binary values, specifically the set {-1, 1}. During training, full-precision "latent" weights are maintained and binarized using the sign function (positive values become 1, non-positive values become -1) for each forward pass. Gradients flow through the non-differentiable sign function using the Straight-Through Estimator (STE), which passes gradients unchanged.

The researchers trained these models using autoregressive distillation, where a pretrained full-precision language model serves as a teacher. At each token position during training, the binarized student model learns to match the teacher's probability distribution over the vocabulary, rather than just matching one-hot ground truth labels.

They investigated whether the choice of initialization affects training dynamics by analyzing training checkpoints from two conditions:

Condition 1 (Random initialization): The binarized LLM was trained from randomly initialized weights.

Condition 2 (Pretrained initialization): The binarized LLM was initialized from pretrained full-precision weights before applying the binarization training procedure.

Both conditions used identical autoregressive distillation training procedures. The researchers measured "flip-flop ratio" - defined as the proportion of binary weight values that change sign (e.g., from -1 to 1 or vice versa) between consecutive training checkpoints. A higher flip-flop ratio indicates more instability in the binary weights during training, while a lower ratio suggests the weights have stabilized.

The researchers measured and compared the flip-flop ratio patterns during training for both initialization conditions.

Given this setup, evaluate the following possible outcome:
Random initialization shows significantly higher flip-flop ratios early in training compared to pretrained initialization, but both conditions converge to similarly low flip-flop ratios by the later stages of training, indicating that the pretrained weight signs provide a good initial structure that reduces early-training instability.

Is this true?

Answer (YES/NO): NO